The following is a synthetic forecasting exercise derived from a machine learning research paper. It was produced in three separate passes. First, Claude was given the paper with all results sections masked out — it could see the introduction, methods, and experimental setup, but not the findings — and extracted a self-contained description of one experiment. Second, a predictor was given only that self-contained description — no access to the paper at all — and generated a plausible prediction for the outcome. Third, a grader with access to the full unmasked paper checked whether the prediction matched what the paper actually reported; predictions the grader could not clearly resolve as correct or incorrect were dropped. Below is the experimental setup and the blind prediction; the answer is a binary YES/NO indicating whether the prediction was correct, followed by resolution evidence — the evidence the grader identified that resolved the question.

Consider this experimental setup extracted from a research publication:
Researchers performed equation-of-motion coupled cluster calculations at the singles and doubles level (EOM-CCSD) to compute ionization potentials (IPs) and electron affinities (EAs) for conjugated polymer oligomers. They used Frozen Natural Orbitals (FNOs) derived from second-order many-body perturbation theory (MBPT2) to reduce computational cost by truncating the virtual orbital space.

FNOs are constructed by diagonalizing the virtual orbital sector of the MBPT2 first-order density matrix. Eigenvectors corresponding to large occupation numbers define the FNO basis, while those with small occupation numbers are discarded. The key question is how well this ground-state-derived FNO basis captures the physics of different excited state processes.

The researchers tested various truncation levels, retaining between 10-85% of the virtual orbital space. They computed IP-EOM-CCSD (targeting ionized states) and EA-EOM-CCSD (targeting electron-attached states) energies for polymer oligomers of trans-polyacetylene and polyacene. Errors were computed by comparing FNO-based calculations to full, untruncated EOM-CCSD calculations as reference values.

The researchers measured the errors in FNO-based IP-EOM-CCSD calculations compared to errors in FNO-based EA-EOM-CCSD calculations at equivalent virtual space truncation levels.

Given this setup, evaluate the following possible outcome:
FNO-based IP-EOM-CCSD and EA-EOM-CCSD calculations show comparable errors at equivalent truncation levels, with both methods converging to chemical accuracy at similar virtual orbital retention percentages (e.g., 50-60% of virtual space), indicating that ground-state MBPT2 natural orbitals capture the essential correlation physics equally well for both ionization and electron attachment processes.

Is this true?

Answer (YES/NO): NO